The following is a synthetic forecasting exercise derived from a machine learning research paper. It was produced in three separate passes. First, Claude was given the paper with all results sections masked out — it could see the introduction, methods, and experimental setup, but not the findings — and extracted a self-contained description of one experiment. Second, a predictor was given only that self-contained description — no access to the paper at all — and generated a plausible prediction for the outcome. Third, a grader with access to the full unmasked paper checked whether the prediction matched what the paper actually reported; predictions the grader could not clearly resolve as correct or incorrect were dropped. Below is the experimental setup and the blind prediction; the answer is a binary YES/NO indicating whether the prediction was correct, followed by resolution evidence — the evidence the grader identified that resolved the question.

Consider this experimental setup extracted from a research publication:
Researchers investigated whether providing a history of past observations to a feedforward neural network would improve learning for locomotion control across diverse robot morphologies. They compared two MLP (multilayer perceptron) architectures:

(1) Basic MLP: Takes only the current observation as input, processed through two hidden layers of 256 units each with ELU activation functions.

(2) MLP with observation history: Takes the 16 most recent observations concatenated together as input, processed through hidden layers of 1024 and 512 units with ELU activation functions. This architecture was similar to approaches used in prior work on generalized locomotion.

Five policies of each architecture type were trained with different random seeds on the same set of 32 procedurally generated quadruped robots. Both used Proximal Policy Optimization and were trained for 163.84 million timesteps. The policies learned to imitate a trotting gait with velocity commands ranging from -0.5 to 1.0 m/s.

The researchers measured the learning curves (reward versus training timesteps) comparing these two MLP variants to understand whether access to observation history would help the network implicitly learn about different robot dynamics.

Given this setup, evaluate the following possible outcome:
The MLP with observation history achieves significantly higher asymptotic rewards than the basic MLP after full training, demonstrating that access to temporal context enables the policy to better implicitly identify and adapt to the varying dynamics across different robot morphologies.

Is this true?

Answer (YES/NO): NO